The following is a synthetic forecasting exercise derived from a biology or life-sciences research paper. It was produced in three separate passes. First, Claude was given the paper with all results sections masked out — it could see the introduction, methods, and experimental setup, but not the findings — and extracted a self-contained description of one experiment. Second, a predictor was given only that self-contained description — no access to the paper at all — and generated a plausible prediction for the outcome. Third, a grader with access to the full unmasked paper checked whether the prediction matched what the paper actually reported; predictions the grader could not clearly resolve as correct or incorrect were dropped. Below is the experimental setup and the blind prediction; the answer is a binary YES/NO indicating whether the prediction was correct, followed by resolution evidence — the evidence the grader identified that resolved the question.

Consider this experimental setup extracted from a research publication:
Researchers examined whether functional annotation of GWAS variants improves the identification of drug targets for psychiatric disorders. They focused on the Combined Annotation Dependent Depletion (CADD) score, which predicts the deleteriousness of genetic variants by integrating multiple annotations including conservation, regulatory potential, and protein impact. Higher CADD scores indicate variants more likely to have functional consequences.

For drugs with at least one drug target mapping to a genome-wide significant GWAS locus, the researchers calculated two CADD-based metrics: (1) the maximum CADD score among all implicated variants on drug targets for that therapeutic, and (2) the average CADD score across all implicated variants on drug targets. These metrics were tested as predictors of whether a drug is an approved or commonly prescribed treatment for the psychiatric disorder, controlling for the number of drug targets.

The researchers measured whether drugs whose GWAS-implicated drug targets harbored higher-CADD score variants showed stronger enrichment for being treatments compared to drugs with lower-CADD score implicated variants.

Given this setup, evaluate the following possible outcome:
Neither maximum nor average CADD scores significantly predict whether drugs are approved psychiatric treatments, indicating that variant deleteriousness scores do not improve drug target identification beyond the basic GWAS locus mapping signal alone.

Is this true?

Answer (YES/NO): YES